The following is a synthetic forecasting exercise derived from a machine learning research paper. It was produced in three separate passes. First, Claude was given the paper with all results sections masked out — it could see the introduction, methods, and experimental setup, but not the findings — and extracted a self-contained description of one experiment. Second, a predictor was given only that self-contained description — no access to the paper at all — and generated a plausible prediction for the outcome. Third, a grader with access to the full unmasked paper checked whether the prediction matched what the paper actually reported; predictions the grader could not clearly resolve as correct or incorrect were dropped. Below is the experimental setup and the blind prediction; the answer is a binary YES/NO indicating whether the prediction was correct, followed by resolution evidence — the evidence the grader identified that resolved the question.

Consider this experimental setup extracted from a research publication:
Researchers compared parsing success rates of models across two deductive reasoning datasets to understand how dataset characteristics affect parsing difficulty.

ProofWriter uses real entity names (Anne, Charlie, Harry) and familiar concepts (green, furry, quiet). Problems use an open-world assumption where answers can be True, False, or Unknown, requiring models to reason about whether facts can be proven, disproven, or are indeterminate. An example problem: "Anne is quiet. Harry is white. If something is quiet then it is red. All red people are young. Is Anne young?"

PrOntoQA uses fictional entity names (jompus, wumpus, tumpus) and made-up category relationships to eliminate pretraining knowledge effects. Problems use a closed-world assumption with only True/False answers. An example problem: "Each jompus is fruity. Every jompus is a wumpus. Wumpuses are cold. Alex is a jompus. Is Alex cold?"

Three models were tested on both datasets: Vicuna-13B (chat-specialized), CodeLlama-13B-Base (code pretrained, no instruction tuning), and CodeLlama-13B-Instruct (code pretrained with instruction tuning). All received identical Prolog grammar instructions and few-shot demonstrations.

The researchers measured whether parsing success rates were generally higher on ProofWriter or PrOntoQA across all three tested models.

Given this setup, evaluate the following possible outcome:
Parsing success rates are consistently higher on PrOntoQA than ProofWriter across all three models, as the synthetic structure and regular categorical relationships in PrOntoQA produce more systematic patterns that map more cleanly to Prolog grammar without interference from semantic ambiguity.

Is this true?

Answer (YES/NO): YES